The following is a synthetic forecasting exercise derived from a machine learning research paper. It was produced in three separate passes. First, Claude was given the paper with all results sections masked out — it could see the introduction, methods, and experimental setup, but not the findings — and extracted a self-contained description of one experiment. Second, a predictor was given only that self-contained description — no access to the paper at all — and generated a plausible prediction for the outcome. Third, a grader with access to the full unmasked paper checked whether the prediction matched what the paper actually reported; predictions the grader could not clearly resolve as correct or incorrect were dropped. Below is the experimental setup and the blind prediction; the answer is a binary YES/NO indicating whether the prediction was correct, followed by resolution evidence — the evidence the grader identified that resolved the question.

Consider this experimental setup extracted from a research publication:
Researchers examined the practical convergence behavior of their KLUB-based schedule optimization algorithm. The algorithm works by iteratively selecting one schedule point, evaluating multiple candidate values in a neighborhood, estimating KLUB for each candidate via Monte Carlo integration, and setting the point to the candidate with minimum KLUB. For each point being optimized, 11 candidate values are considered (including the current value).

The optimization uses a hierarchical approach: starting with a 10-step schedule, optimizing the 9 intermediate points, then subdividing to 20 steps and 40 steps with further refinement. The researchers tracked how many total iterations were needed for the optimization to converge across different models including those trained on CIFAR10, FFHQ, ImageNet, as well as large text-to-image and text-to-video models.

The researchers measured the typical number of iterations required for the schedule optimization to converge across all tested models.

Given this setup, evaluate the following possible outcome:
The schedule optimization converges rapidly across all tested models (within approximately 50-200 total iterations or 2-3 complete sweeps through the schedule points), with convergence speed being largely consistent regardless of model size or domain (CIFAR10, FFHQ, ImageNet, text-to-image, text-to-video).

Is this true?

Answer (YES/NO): NO